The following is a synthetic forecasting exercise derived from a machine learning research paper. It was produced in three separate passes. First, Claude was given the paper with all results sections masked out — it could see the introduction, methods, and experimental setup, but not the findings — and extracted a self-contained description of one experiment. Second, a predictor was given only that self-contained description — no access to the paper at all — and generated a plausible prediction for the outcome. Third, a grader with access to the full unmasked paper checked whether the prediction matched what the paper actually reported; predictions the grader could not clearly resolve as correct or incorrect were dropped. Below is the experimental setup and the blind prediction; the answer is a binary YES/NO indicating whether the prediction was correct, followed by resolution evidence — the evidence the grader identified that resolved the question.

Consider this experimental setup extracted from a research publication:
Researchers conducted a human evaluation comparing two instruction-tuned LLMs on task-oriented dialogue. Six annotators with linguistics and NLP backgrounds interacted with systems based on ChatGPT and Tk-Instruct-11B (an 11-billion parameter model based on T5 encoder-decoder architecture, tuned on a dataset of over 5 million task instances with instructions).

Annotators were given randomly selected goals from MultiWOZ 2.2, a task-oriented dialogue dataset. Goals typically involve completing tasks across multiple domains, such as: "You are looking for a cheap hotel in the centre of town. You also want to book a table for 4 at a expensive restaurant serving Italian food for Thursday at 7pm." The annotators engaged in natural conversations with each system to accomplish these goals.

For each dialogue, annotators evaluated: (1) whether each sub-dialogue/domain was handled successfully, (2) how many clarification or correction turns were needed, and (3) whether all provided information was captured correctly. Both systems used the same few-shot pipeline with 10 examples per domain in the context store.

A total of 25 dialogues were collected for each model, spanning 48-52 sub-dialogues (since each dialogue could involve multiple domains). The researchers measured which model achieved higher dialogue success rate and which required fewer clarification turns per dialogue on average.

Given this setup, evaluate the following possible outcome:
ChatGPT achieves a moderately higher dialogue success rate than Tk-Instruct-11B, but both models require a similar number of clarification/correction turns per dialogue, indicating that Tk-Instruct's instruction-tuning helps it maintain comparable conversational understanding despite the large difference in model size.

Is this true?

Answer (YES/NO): NO